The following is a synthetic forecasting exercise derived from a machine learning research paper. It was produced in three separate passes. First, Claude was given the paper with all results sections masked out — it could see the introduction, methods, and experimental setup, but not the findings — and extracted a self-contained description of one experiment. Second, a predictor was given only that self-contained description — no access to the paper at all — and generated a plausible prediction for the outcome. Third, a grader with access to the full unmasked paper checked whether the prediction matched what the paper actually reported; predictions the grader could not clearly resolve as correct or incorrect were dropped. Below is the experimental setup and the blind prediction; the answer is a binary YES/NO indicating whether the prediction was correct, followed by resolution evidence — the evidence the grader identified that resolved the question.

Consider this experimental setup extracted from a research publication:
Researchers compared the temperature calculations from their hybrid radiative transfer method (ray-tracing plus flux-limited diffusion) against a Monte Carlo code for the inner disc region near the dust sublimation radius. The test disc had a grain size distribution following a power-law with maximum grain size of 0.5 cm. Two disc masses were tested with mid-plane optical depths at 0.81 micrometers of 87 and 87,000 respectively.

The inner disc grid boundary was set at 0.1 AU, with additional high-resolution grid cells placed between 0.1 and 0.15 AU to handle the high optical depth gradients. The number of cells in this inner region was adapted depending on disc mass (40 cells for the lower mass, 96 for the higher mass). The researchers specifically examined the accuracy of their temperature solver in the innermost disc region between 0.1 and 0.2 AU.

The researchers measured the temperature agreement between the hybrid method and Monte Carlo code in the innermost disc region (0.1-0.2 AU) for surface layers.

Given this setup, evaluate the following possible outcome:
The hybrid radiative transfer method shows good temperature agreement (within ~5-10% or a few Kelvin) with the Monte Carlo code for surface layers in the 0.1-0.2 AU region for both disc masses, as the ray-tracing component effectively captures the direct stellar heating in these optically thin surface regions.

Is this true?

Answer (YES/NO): NO